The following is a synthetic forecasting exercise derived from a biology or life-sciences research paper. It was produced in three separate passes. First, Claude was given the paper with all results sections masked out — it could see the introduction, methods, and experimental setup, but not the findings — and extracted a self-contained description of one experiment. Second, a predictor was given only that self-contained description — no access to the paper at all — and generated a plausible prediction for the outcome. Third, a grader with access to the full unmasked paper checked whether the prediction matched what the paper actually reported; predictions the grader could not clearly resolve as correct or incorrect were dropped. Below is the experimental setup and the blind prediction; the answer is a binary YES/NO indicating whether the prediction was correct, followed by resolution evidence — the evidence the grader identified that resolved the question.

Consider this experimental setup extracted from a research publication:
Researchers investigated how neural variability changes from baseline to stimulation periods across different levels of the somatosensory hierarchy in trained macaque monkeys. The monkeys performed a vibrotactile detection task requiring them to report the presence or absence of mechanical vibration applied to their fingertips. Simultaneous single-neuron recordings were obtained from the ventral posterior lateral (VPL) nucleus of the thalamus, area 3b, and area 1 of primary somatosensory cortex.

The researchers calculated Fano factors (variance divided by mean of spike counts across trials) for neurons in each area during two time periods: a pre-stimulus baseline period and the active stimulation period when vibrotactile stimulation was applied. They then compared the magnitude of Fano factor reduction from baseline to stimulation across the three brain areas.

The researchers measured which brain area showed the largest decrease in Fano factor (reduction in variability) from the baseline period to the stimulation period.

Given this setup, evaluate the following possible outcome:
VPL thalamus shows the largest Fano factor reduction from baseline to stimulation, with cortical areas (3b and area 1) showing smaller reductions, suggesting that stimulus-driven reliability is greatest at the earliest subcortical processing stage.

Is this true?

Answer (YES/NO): NO